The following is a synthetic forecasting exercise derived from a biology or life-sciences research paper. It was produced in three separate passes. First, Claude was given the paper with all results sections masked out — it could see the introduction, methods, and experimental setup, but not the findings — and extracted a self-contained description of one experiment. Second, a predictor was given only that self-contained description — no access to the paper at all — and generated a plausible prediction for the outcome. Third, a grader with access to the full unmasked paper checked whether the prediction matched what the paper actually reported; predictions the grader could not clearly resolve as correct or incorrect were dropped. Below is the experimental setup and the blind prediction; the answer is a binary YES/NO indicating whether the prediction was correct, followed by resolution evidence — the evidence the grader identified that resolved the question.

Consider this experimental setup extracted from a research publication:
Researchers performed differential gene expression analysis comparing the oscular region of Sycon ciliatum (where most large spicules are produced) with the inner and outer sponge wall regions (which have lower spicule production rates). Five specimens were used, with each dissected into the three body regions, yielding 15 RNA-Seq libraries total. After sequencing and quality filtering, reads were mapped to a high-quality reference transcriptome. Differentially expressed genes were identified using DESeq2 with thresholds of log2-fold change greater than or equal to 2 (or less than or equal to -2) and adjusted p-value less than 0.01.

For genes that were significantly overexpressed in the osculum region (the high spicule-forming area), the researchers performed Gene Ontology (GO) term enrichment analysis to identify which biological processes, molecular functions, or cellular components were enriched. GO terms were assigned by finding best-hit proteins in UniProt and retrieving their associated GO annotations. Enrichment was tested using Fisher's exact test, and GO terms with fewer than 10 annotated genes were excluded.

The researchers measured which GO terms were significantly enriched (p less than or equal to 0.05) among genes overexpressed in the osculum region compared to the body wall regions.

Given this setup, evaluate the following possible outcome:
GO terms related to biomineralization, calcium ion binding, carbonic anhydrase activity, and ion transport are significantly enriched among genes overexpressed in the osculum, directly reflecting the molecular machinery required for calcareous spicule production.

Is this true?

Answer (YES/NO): NO